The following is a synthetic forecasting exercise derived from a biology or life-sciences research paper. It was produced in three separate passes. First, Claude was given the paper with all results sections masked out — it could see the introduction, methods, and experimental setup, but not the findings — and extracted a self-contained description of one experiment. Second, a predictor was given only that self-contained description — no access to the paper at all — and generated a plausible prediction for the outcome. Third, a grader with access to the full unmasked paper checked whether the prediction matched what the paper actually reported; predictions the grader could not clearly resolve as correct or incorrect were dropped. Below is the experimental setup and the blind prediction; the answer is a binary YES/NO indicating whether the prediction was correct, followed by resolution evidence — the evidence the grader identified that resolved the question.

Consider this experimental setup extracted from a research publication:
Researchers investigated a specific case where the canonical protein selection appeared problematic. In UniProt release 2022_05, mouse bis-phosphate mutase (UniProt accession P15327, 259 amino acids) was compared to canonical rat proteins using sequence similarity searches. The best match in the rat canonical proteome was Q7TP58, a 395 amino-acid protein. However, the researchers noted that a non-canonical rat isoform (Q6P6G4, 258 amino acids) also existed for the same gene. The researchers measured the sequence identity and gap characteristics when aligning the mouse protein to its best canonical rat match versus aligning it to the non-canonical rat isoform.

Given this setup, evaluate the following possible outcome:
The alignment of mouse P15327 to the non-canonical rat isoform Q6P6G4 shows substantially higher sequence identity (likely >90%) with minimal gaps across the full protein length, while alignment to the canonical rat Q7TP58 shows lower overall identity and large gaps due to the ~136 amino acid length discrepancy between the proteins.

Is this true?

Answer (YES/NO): NO